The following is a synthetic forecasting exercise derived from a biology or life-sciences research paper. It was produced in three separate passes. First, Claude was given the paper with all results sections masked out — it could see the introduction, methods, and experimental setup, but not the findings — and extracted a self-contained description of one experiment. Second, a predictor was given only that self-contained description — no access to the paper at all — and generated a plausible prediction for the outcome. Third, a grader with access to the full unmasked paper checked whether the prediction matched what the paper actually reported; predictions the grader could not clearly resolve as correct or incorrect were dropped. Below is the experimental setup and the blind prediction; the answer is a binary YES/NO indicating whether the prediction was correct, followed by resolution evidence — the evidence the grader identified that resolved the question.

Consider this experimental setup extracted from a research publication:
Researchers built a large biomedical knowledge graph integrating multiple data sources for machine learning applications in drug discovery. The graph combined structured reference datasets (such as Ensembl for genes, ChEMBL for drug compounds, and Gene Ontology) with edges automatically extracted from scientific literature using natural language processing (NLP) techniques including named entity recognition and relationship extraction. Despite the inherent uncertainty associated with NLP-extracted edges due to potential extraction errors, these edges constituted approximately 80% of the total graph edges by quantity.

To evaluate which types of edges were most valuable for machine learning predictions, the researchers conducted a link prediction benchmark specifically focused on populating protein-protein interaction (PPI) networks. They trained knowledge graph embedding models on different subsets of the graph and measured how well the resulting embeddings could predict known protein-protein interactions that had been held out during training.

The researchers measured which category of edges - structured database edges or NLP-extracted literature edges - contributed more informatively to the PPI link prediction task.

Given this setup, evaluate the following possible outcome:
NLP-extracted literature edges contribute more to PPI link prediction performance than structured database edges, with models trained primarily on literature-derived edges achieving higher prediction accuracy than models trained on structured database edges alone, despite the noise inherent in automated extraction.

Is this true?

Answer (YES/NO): YES